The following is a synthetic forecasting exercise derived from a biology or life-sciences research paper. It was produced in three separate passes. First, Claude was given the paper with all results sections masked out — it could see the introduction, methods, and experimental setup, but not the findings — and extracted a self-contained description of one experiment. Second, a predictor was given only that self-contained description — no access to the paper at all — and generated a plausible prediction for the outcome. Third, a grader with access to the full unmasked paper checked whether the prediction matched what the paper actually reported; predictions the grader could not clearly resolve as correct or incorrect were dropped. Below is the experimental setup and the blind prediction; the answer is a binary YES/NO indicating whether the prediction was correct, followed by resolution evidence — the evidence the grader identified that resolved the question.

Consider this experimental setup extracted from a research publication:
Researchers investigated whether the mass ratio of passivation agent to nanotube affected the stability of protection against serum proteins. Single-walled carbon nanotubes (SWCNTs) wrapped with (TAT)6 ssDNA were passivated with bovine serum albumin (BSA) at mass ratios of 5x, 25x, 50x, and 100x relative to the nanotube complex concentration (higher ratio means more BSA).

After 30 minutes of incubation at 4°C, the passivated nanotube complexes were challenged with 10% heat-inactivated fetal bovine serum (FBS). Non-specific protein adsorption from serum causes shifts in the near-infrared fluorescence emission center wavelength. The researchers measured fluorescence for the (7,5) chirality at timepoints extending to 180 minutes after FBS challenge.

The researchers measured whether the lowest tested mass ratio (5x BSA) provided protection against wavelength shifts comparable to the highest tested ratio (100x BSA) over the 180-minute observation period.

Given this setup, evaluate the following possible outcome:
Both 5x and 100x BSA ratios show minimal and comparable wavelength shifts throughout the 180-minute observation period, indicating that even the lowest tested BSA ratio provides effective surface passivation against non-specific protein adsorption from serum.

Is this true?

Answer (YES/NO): NO